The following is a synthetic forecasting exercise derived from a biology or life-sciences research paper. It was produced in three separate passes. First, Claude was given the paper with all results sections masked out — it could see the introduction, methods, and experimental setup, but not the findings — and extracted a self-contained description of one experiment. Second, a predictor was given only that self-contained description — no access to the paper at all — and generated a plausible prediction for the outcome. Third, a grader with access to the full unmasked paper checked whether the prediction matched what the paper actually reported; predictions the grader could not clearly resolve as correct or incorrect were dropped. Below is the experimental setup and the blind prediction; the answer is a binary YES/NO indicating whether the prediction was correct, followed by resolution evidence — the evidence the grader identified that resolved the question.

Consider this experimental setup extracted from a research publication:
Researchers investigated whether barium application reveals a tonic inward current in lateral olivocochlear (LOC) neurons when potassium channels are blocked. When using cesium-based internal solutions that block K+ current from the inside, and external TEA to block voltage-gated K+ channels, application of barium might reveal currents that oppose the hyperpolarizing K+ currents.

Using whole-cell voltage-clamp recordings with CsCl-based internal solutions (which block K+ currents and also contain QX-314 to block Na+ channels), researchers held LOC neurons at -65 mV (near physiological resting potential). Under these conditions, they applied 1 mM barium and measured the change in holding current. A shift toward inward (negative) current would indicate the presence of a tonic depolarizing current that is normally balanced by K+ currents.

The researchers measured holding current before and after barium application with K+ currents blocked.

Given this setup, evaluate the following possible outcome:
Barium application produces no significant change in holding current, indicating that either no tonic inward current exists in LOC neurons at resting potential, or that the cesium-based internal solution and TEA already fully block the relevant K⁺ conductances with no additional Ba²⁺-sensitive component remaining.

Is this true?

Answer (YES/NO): NO